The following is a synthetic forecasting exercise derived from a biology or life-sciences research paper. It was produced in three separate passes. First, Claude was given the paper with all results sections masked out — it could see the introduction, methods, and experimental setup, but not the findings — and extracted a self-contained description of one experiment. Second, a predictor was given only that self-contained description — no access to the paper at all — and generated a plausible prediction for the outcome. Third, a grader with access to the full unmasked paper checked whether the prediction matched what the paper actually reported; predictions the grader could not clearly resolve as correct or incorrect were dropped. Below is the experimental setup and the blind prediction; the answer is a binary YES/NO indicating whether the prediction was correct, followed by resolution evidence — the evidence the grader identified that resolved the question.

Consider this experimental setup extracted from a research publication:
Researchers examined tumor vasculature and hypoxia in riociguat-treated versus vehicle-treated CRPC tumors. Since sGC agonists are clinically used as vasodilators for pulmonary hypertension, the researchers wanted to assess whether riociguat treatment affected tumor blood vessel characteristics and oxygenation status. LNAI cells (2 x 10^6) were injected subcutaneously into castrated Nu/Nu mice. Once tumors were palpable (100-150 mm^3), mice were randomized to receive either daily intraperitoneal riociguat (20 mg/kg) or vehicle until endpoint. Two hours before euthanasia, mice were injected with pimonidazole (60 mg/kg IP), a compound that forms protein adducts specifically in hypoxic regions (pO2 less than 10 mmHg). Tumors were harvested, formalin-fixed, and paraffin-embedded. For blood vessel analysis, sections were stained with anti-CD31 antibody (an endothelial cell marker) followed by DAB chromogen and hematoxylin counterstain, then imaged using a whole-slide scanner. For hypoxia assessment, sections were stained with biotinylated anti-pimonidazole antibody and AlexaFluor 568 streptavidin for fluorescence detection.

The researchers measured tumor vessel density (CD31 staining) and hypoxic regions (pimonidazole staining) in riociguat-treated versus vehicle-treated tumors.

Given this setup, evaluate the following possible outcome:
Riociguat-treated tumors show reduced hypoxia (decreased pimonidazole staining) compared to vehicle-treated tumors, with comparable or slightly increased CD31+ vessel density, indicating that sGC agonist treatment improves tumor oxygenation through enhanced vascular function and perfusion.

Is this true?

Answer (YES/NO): NO